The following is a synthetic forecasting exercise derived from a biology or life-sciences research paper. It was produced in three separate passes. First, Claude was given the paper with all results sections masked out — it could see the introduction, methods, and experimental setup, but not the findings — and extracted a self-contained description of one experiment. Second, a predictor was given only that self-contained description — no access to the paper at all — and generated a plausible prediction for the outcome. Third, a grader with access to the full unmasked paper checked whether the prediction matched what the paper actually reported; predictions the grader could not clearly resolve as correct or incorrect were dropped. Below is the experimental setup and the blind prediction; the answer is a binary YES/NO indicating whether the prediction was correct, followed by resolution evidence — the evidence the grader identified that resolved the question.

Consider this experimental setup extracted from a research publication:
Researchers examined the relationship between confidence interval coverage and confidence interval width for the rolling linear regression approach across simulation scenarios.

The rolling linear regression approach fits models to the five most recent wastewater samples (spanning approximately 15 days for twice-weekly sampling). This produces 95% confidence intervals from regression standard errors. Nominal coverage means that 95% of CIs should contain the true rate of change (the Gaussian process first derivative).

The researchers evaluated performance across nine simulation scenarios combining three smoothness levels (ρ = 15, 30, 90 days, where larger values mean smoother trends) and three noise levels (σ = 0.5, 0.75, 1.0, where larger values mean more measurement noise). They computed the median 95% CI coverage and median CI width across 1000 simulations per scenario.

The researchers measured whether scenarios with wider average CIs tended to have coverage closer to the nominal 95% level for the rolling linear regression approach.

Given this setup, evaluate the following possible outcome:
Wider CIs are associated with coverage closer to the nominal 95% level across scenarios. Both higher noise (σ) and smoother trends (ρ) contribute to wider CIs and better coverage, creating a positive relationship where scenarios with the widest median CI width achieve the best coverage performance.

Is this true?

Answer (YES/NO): NO